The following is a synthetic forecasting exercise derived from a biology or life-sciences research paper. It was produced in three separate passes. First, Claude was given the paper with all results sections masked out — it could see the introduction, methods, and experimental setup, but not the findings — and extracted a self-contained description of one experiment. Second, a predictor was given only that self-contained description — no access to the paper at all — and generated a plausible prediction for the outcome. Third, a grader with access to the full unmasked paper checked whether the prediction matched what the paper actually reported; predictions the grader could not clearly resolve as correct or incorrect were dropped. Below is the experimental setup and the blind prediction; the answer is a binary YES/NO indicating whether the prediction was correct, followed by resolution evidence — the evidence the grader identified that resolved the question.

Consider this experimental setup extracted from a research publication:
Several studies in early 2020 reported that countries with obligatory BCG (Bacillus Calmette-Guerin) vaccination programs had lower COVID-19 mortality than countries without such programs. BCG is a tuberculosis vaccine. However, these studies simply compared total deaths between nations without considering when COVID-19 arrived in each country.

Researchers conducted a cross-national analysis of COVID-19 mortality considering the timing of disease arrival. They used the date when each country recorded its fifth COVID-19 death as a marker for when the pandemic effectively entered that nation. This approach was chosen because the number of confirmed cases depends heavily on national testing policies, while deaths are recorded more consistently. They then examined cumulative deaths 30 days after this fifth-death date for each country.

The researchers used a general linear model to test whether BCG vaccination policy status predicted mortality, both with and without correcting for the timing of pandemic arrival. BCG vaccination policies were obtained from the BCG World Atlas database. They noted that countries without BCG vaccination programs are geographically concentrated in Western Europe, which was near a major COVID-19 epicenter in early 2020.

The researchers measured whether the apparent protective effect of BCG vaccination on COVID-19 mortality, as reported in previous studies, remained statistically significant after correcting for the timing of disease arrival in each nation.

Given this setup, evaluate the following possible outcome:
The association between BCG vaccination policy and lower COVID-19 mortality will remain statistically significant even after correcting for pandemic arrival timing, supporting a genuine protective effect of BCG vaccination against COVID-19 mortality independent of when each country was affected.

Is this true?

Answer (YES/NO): NO